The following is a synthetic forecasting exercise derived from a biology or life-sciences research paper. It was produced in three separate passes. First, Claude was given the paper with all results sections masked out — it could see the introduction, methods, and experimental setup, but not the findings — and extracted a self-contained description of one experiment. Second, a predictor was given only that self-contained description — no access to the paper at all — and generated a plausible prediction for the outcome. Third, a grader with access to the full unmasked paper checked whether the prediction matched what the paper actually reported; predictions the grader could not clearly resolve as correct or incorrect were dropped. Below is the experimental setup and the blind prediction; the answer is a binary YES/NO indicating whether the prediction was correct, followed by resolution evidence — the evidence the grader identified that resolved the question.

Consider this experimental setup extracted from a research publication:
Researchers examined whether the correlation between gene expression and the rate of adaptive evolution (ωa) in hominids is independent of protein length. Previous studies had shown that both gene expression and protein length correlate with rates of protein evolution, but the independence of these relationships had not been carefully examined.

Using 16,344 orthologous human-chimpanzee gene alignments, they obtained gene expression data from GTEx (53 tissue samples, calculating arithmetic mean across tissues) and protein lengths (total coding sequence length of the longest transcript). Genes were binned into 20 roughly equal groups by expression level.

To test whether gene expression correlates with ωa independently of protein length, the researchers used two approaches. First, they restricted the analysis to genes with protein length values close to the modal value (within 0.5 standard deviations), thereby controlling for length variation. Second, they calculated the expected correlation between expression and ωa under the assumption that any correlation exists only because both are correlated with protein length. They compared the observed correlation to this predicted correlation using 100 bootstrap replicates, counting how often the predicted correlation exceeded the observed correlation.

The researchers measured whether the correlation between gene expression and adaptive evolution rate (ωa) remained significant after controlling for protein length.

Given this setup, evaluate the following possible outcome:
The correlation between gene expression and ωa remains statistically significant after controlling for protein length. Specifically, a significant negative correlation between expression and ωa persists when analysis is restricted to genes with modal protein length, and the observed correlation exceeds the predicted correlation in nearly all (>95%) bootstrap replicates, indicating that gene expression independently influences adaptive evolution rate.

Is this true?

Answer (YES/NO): NO